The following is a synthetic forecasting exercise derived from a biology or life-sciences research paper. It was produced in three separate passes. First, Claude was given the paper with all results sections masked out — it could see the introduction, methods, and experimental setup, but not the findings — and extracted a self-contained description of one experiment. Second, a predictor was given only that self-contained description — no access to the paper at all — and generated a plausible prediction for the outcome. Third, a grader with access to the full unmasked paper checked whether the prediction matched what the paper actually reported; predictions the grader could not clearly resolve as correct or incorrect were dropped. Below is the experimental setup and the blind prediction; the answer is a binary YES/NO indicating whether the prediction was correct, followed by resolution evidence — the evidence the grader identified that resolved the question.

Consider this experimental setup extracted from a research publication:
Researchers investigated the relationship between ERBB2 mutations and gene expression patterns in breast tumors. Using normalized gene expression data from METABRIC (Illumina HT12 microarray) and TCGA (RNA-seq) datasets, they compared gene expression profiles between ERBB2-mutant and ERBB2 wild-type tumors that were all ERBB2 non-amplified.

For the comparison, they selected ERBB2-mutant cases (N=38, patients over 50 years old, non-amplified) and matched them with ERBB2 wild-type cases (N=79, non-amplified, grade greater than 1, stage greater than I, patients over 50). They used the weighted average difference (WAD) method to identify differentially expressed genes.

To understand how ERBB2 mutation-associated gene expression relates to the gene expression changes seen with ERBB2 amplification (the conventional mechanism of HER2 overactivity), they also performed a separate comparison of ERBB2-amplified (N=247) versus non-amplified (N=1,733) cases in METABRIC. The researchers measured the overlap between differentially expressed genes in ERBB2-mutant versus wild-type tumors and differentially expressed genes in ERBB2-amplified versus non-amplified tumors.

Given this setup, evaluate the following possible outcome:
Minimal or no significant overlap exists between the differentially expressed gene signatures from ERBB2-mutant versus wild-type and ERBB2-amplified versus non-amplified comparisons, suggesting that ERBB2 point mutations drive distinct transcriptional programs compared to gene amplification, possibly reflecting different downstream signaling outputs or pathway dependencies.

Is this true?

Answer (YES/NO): NO